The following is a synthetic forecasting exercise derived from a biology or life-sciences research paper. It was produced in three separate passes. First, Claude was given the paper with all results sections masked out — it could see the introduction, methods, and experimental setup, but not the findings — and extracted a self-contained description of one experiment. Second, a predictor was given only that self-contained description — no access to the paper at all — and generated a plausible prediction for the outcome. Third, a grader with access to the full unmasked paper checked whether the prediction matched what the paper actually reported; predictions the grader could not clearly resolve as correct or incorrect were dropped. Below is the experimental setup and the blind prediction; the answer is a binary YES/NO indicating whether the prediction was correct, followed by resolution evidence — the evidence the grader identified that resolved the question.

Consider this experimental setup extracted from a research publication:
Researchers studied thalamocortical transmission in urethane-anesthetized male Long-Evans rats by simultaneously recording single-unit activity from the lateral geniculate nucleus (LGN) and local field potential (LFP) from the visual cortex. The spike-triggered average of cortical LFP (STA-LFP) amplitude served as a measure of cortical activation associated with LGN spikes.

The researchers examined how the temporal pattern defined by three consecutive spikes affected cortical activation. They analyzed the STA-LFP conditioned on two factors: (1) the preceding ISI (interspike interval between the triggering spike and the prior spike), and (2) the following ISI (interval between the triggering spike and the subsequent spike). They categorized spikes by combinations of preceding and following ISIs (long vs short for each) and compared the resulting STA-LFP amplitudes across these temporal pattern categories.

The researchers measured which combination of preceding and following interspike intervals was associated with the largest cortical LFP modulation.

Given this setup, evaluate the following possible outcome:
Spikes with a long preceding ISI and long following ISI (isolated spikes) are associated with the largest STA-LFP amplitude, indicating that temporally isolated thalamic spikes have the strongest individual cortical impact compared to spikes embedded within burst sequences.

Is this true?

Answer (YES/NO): NO